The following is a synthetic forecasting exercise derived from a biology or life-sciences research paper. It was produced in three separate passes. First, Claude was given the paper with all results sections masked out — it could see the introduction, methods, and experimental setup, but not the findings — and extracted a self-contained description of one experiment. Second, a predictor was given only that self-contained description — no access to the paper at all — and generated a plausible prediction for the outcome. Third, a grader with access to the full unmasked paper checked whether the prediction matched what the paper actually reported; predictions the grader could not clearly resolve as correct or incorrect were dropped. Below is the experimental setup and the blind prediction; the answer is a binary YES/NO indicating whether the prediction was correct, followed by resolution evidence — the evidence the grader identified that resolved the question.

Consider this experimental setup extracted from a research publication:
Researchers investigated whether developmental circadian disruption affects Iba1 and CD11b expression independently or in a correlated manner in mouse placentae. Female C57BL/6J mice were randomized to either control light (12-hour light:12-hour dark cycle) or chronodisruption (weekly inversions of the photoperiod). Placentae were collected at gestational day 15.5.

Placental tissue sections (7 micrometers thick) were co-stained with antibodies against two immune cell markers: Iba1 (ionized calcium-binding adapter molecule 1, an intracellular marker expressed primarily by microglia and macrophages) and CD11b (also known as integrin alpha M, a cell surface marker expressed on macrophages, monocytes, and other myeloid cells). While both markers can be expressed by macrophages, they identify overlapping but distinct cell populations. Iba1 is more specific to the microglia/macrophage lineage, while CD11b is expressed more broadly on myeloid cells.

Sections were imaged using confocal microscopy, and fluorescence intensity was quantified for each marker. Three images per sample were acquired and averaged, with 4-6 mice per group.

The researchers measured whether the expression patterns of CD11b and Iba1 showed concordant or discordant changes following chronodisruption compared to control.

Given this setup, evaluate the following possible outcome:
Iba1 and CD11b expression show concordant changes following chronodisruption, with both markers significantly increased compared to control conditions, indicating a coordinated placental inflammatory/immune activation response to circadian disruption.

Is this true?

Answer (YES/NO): YES